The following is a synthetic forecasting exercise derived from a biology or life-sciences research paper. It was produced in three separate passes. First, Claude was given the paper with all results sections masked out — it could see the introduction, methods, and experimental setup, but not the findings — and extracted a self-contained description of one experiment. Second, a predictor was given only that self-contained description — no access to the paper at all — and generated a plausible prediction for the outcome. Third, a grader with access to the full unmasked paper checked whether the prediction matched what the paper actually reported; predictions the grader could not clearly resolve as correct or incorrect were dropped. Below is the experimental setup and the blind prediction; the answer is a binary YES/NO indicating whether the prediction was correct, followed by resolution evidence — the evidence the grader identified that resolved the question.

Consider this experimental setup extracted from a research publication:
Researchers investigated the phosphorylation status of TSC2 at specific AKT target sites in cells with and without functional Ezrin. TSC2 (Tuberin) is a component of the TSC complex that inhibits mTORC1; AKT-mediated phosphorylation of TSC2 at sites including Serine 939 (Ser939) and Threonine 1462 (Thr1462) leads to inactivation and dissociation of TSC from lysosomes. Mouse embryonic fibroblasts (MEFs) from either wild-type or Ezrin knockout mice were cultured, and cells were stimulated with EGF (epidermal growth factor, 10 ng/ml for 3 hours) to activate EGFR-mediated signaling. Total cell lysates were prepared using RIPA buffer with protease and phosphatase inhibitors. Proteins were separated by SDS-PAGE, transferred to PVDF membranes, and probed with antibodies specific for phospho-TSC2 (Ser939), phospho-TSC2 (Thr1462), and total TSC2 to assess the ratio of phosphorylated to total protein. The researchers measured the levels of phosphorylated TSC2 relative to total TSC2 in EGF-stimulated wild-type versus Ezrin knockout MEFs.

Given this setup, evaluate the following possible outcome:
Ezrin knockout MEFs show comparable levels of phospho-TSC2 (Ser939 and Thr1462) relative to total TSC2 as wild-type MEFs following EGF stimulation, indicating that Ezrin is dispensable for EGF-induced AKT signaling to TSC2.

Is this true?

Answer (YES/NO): NO